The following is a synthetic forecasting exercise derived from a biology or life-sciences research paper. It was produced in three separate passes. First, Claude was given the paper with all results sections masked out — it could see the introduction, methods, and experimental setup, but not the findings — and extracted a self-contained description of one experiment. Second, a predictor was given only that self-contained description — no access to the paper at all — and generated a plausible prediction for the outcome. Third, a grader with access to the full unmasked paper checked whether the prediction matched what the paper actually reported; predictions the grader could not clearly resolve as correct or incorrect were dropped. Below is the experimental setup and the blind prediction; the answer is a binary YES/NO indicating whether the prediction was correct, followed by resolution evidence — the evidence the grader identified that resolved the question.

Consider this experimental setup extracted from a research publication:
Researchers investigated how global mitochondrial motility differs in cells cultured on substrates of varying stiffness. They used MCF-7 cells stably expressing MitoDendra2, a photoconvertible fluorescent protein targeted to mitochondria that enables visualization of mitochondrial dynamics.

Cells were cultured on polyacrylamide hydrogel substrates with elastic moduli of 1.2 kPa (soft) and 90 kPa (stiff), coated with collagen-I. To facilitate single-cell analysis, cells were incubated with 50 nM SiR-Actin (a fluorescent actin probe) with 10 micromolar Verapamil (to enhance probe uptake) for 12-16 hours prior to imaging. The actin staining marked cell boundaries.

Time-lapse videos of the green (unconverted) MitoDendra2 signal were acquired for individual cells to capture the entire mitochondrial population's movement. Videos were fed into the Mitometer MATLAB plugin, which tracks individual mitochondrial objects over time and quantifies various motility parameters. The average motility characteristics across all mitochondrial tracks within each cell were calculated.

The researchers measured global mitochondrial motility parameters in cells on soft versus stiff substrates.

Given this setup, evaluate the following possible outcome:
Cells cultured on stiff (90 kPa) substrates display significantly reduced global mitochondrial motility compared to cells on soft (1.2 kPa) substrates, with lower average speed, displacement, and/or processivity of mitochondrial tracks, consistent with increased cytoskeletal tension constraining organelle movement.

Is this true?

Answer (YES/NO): NO